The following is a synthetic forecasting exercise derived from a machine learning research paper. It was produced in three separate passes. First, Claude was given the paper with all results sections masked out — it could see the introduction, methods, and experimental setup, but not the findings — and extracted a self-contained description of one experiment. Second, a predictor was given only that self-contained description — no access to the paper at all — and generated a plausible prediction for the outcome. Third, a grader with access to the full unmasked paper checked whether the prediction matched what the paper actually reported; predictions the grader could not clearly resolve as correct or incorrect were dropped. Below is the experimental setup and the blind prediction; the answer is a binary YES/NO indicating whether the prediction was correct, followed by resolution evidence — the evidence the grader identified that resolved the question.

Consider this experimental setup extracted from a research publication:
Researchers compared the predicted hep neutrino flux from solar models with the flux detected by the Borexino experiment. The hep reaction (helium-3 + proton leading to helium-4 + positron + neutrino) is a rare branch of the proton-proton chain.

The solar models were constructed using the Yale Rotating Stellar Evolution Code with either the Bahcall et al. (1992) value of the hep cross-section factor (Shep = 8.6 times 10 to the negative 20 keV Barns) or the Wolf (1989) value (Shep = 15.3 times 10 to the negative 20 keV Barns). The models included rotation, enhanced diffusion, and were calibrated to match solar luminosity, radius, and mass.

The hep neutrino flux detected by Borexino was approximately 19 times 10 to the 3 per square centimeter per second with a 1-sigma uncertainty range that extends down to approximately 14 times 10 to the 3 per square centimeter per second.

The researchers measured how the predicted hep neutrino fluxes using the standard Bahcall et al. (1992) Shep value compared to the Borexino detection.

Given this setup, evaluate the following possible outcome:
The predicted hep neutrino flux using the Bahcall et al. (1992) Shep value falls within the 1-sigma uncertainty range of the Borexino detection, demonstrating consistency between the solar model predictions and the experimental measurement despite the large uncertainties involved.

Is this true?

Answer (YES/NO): NO